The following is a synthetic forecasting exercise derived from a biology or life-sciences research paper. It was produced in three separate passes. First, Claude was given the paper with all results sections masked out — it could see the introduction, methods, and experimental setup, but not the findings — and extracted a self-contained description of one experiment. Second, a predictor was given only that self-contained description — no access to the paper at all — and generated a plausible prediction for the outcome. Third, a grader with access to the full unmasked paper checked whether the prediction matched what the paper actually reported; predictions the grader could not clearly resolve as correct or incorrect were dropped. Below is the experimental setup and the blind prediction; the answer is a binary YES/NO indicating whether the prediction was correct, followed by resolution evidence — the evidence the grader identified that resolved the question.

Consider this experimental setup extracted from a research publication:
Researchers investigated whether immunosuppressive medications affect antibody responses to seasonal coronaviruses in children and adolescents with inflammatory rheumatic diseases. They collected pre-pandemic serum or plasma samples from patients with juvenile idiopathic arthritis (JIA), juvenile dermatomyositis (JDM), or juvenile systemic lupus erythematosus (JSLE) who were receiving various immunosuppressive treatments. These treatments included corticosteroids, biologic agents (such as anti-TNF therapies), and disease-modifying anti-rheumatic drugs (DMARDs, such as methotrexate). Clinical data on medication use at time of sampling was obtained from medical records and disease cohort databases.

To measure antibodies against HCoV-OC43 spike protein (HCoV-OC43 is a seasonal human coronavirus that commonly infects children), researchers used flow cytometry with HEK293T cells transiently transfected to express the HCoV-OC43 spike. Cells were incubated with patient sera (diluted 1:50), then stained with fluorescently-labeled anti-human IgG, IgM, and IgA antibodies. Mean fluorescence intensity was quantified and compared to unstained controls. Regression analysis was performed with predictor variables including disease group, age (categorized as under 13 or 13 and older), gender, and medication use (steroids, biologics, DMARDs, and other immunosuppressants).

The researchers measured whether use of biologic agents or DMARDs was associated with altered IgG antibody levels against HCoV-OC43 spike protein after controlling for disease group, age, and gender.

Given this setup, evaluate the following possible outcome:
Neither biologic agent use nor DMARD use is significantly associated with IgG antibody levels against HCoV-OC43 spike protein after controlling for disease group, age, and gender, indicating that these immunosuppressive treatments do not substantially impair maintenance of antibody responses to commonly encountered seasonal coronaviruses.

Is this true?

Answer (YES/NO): YES